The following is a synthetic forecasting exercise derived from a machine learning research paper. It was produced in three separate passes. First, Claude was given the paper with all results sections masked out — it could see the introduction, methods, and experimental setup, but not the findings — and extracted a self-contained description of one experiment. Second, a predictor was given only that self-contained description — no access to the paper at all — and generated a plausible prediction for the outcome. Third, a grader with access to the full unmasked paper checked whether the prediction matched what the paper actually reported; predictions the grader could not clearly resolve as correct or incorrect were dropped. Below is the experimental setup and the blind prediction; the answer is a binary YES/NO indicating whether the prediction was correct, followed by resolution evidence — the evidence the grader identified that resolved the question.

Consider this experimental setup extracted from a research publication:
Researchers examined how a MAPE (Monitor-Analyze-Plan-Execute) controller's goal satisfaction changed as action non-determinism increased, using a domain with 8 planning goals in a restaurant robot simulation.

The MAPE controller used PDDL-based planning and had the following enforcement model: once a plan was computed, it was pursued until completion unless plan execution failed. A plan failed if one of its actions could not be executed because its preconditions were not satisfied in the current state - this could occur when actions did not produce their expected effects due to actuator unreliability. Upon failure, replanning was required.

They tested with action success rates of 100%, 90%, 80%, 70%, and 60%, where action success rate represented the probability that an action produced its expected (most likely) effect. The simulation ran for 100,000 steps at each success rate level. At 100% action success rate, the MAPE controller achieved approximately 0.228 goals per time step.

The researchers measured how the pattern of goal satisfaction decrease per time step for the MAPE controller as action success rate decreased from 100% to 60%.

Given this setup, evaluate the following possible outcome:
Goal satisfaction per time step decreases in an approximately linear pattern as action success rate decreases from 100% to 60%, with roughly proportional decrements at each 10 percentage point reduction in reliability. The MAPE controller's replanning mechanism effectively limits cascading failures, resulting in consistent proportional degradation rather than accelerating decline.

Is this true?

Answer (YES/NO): YES